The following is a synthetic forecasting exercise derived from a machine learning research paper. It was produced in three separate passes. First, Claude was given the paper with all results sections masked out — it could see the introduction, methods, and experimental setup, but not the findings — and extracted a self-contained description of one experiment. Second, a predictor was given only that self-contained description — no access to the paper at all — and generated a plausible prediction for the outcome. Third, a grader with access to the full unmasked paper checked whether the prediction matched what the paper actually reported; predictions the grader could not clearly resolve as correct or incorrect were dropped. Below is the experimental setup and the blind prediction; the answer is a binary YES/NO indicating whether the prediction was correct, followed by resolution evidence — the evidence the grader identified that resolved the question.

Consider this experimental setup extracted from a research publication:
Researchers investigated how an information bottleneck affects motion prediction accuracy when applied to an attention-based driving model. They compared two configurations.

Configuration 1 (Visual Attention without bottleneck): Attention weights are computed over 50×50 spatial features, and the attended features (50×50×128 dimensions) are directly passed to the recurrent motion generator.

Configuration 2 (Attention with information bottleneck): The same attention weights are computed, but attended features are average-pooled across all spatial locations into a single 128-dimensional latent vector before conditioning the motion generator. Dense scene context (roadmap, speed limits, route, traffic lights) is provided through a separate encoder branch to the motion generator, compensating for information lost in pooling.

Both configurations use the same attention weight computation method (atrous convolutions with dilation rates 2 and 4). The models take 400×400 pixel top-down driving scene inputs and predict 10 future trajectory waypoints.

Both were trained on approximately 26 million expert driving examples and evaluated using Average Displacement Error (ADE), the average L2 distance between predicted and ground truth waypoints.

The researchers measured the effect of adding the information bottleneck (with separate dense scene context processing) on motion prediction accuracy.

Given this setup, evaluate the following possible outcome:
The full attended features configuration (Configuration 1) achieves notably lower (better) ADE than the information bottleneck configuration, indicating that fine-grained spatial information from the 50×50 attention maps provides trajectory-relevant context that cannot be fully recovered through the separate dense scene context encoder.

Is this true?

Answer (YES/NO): NO